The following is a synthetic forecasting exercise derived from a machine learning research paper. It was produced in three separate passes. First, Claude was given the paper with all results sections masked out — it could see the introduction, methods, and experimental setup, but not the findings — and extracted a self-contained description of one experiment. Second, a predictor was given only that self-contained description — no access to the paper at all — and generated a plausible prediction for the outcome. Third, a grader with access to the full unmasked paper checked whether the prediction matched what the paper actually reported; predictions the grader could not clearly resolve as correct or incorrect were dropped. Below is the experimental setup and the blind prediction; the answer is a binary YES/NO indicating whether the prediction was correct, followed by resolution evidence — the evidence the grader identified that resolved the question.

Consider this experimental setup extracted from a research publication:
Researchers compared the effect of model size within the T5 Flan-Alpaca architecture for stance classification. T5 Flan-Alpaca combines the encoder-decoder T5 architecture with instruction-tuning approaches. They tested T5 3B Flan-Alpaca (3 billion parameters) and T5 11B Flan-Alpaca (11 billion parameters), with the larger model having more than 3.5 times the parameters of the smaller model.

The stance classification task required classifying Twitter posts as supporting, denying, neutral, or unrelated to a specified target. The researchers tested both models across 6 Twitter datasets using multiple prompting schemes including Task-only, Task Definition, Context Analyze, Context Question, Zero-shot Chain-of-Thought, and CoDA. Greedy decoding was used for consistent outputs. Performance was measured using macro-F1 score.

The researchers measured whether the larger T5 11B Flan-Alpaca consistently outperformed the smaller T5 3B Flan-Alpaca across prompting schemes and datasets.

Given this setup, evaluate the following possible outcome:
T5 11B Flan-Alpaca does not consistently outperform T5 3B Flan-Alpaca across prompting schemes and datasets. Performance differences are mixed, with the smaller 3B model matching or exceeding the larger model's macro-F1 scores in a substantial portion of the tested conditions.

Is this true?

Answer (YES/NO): NO